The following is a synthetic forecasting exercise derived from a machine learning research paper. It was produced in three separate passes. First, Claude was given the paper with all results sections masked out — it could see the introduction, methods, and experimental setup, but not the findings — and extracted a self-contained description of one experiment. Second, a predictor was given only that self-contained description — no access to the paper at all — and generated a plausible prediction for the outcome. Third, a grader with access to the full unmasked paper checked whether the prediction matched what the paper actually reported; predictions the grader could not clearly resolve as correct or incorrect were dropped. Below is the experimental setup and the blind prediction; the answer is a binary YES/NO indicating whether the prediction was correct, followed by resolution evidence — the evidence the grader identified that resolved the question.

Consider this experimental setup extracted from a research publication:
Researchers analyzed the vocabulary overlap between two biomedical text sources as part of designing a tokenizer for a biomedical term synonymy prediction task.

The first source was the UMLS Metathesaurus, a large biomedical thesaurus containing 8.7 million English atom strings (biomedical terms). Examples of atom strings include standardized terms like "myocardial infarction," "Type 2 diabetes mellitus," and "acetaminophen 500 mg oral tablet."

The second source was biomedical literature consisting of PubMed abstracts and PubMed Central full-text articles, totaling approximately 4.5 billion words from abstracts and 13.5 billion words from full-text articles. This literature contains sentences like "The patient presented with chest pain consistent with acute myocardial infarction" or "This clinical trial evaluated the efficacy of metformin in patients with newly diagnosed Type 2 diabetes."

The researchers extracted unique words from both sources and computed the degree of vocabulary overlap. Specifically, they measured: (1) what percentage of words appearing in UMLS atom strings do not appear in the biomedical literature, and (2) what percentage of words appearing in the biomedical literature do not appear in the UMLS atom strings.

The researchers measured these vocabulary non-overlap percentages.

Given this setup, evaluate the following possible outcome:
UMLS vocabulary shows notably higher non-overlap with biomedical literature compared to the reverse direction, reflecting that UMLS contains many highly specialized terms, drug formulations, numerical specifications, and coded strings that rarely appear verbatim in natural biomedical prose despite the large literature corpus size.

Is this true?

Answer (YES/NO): NO